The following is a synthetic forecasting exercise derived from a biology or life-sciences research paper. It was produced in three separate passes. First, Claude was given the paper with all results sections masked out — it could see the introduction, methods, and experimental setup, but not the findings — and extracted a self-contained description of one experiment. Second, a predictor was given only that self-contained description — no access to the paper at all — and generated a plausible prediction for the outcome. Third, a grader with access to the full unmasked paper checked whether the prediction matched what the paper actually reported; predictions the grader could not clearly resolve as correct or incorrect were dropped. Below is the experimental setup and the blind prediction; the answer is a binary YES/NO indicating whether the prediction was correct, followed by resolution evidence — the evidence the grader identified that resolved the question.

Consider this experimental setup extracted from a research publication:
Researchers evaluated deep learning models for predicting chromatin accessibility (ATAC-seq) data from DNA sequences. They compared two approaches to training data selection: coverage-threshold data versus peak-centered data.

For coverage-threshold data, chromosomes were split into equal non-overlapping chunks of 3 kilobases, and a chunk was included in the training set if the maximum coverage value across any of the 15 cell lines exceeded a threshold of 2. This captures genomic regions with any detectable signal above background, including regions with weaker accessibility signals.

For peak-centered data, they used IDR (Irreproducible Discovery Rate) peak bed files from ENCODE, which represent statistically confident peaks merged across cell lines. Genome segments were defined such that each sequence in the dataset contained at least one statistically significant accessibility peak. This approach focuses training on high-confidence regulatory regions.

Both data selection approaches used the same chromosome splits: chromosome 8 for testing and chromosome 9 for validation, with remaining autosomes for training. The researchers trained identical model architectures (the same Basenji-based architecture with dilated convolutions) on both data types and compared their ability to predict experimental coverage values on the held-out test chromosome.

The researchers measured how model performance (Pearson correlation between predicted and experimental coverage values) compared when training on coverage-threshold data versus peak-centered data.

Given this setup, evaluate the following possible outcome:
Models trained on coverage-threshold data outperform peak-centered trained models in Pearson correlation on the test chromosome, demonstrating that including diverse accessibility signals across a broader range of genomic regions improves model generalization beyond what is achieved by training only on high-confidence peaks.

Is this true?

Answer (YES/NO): YES